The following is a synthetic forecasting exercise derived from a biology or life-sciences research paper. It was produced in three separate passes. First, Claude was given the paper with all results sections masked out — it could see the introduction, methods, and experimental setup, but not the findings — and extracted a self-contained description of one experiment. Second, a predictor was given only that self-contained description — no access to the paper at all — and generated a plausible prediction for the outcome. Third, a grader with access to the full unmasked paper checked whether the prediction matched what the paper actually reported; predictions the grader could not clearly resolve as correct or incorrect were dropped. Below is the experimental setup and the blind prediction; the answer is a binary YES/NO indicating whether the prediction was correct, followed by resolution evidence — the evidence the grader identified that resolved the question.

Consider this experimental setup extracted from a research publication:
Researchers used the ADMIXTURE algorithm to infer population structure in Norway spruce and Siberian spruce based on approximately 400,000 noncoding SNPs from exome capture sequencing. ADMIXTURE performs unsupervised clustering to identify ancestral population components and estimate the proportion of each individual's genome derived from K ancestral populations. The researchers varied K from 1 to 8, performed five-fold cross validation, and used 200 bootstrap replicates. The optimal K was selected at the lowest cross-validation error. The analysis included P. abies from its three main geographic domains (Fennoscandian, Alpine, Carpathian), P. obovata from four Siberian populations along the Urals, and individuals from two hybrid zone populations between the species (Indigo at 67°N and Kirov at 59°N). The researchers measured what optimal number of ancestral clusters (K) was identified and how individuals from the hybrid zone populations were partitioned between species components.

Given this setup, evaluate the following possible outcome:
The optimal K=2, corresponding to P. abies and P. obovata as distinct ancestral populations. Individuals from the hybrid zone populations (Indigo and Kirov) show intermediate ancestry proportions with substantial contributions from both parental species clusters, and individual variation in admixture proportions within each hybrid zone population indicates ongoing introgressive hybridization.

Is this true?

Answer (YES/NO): NO